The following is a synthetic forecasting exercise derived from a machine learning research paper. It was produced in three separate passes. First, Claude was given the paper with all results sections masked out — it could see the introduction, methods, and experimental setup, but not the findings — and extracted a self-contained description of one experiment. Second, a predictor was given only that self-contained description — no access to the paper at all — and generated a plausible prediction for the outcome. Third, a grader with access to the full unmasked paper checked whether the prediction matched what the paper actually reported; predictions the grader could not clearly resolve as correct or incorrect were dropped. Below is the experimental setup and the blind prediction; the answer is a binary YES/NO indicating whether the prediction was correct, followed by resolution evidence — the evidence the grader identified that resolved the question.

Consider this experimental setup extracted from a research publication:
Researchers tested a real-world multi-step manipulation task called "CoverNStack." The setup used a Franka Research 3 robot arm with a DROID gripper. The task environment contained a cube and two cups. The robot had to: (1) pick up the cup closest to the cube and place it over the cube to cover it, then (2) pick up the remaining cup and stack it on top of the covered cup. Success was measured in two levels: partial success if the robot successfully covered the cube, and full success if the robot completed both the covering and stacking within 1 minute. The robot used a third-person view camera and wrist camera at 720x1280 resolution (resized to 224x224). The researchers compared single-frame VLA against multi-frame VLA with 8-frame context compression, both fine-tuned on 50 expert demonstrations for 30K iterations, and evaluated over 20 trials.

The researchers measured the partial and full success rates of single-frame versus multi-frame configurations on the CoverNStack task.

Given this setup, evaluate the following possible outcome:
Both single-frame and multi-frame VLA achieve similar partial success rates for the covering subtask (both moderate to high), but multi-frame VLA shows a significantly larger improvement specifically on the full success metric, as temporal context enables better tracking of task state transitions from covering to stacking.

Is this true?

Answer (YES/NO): NO